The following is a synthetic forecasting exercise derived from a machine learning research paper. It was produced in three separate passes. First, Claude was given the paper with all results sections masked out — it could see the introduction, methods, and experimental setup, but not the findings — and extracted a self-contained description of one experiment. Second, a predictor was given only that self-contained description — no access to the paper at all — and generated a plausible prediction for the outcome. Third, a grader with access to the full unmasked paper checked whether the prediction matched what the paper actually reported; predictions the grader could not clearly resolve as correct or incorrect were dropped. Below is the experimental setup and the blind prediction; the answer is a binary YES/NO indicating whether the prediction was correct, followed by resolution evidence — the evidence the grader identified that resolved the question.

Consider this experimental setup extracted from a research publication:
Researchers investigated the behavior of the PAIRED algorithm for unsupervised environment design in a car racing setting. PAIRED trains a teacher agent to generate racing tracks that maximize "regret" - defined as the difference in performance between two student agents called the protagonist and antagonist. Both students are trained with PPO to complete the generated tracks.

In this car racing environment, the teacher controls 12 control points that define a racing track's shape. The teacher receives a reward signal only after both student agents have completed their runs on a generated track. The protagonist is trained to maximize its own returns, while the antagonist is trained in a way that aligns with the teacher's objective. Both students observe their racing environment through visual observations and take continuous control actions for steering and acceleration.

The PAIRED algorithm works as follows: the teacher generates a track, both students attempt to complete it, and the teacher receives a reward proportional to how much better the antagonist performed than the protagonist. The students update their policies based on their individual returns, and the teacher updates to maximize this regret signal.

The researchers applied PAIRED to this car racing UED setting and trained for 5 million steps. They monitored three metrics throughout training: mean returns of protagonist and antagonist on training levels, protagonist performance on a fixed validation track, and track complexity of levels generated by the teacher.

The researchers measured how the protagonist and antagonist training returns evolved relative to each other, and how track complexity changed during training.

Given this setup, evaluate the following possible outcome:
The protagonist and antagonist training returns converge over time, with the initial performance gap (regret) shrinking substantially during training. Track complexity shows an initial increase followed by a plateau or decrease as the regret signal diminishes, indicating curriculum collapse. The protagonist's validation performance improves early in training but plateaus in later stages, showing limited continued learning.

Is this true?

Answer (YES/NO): NO